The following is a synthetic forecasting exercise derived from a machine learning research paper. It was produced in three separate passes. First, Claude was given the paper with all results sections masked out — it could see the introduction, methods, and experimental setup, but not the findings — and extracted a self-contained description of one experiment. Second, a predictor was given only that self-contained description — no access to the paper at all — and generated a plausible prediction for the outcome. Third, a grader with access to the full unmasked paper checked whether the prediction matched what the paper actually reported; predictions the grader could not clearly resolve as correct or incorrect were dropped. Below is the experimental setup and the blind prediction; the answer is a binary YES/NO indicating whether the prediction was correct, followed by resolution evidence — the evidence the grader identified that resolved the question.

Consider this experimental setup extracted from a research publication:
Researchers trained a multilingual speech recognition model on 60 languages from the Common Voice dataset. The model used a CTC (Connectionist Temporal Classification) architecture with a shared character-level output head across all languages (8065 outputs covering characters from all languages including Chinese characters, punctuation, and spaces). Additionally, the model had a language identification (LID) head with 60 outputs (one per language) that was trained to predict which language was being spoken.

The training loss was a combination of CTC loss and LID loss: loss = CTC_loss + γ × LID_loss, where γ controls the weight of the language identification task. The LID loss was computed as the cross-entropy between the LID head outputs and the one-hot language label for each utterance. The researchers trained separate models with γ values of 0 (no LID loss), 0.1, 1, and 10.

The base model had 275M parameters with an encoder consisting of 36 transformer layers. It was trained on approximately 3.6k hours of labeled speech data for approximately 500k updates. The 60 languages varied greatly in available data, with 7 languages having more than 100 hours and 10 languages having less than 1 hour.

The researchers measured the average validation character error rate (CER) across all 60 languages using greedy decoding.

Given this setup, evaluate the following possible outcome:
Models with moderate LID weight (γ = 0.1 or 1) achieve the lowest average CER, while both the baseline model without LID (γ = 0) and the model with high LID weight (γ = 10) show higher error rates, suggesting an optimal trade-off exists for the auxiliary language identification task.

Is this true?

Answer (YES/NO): NO